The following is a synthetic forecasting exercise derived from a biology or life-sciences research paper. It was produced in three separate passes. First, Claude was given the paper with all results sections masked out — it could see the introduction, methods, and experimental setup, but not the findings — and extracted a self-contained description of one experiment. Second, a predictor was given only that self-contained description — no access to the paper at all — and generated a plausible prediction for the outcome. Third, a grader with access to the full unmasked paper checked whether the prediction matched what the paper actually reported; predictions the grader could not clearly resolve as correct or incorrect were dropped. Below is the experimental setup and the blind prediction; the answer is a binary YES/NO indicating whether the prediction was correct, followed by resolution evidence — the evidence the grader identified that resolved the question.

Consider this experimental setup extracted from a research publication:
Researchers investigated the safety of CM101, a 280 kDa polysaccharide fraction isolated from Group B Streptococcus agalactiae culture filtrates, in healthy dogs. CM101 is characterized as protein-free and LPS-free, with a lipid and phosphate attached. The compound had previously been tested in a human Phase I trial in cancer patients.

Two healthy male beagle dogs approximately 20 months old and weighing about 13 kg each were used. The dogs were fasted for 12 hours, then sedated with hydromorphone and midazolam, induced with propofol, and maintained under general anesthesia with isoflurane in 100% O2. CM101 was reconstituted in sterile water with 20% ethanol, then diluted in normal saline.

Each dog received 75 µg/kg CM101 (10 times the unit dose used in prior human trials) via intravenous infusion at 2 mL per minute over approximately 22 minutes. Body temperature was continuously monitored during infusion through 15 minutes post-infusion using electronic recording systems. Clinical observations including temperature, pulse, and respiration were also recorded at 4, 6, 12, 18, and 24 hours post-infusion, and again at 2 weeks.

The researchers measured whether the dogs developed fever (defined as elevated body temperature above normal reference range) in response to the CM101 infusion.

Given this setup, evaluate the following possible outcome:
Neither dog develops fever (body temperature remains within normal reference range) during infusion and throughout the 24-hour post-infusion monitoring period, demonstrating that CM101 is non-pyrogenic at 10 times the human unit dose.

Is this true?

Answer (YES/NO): YES